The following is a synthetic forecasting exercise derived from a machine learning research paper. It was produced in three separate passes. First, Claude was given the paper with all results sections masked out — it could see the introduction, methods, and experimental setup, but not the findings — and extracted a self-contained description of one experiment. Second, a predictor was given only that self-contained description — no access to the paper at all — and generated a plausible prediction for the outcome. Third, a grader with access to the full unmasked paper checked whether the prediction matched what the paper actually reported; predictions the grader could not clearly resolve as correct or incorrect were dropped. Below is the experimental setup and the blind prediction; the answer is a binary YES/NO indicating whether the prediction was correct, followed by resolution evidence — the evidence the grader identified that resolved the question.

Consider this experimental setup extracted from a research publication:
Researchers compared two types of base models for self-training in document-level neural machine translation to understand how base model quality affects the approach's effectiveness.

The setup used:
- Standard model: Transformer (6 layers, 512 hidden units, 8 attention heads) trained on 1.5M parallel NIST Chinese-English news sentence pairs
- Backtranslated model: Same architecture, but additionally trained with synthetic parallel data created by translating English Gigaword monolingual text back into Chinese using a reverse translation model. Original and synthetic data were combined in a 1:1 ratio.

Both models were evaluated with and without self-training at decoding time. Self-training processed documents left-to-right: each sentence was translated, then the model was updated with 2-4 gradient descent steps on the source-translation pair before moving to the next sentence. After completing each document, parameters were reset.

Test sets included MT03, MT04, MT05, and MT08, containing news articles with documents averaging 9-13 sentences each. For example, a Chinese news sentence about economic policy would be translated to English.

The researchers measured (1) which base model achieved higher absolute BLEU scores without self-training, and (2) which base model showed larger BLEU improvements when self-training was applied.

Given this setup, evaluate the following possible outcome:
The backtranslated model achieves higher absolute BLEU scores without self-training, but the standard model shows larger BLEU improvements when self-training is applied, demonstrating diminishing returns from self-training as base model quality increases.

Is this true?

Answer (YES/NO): NO